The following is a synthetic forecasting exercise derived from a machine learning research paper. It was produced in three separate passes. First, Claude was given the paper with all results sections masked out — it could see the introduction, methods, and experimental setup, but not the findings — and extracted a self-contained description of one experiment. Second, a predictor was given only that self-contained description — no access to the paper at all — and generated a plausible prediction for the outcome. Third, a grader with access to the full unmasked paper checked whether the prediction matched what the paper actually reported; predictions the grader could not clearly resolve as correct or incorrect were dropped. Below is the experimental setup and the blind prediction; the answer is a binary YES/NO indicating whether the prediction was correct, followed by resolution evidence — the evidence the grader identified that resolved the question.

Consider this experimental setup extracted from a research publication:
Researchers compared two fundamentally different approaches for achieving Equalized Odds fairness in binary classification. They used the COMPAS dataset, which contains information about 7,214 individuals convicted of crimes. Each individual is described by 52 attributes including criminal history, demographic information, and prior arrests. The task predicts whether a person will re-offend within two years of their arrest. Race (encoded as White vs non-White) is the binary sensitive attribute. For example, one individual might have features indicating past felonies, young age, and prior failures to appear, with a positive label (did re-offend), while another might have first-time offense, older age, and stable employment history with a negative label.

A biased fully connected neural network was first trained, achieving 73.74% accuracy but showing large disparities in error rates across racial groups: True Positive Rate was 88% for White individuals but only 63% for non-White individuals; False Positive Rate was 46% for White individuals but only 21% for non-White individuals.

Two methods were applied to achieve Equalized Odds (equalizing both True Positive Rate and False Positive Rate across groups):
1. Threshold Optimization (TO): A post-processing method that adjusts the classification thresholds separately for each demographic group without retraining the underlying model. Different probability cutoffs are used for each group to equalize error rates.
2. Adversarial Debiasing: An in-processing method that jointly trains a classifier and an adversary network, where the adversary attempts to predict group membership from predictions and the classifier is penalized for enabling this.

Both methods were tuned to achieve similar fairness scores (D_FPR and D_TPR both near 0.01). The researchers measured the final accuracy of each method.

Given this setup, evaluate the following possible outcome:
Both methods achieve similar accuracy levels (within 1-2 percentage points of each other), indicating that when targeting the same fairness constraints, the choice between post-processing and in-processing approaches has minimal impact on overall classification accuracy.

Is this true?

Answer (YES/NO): NO